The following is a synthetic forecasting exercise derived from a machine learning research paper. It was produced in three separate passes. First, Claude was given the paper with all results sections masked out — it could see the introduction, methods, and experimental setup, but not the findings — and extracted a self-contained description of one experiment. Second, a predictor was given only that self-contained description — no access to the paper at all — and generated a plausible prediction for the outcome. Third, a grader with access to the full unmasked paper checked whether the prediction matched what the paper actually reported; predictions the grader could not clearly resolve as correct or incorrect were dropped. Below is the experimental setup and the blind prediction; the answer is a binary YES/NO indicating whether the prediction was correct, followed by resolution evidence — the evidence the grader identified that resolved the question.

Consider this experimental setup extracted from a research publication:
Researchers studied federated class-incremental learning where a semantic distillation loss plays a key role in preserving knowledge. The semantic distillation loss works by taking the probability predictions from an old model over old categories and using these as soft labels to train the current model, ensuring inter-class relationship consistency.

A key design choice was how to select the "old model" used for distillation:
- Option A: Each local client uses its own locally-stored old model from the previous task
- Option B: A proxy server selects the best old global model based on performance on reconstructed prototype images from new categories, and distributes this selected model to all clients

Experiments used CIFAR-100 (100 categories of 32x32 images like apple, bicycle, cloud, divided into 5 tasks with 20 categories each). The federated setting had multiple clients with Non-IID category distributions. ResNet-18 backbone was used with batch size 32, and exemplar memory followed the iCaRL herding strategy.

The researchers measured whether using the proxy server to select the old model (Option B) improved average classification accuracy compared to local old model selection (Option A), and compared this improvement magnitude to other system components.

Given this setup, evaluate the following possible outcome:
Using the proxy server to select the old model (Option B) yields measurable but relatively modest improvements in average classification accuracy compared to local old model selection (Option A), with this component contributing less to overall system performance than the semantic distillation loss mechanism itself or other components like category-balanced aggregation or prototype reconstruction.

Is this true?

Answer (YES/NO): YES